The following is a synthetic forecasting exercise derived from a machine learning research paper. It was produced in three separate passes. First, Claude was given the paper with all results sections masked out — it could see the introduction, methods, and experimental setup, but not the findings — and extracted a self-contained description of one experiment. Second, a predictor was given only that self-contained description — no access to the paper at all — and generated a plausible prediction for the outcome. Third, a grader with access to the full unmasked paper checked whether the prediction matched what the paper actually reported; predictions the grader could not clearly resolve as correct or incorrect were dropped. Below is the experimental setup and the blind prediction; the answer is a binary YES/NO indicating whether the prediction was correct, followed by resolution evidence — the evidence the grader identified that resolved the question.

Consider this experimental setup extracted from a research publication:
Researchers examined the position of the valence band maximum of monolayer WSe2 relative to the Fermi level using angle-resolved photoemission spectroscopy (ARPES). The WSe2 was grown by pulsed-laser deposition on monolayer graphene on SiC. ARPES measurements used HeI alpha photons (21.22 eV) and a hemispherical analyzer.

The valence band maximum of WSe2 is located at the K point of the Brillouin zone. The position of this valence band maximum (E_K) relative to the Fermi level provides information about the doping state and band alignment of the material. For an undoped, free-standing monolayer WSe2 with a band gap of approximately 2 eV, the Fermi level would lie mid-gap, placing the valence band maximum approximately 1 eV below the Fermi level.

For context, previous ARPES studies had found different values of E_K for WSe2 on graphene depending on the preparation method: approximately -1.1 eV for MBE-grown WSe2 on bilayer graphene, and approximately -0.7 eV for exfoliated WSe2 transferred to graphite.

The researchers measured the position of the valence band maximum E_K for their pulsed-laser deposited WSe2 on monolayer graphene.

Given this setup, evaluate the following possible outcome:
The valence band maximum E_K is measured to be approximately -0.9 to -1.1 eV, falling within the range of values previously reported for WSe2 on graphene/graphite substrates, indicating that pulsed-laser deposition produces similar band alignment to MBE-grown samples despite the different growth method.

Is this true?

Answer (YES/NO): YES